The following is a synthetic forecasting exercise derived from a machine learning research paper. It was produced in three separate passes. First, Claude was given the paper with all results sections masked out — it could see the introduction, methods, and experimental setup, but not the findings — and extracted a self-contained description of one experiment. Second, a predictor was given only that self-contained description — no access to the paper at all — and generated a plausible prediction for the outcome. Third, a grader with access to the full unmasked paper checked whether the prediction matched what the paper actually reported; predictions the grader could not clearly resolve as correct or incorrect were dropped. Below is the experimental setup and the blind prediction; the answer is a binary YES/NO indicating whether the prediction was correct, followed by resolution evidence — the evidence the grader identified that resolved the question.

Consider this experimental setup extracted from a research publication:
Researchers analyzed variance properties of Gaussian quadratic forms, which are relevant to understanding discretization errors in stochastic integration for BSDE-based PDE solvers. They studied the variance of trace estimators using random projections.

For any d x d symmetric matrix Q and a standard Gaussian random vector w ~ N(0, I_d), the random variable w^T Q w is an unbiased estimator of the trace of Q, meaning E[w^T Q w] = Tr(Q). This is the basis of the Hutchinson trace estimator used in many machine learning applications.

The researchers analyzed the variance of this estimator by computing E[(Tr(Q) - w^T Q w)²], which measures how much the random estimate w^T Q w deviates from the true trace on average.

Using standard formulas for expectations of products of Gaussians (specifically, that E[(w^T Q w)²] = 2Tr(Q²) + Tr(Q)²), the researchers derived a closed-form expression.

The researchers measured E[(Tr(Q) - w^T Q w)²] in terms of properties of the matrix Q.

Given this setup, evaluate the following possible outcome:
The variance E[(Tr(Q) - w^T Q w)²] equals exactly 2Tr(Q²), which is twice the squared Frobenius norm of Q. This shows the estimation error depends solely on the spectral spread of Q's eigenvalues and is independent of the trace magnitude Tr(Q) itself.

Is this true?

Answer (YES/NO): YES